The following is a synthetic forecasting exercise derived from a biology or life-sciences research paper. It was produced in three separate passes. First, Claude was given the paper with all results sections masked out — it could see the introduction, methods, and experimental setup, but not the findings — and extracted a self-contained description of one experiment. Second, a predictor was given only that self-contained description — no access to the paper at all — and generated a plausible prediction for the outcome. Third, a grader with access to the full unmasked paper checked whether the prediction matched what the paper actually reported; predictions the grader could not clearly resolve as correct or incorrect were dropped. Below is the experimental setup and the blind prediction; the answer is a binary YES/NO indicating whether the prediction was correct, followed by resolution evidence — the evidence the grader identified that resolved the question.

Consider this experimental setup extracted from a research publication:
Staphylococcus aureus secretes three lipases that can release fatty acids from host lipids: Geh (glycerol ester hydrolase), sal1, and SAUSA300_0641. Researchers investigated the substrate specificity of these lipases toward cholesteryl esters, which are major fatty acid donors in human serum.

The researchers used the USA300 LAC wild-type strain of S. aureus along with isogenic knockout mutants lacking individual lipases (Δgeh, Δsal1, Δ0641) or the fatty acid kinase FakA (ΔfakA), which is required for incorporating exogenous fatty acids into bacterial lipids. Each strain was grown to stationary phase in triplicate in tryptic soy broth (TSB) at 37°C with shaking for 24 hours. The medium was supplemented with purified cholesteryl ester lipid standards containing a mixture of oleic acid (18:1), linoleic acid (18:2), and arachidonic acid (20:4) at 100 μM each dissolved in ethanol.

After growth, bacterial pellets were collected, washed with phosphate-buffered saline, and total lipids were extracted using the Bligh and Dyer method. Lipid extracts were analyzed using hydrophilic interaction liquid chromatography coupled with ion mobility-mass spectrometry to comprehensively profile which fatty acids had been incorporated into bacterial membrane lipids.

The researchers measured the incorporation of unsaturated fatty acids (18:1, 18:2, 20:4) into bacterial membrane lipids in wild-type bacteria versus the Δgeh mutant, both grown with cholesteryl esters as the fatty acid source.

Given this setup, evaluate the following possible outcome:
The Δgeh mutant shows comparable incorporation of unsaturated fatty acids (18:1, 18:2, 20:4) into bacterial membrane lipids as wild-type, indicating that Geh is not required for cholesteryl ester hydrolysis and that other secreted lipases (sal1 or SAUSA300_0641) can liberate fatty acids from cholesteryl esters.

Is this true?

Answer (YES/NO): NO